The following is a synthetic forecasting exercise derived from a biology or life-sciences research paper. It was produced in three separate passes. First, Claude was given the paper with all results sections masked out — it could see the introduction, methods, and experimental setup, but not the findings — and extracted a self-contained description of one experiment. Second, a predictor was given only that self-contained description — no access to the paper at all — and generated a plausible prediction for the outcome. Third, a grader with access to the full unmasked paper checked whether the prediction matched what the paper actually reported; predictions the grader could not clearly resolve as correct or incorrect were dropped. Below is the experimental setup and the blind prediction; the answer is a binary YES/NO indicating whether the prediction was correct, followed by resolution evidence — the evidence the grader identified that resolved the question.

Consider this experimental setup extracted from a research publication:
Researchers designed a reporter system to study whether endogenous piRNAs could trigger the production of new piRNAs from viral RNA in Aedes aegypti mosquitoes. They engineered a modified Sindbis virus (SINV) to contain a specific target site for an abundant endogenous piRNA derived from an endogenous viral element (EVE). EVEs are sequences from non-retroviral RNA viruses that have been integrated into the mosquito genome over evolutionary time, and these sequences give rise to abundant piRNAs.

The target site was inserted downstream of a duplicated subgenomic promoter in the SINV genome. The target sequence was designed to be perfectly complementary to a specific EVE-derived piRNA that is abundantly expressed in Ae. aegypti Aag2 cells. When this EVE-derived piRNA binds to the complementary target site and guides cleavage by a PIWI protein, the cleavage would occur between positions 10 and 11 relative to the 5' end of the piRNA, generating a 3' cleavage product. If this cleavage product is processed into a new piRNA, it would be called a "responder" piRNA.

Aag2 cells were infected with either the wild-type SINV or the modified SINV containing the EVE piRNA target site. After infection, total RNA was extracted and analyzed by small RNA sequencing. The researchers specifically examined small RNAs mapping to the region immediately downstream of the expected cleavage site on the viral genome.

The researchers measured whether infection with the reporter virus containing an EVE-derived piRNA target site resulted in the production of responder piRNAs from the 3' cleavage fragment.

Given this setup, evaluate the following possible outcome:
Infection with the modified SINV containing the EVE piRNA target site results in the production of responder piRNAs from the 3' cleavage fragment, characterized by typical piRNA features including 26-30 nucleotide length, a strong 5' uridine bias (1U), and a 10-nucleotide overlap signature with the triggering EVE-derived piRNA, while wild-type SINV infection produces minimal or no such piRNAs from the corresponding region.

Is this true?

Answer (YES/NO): NO